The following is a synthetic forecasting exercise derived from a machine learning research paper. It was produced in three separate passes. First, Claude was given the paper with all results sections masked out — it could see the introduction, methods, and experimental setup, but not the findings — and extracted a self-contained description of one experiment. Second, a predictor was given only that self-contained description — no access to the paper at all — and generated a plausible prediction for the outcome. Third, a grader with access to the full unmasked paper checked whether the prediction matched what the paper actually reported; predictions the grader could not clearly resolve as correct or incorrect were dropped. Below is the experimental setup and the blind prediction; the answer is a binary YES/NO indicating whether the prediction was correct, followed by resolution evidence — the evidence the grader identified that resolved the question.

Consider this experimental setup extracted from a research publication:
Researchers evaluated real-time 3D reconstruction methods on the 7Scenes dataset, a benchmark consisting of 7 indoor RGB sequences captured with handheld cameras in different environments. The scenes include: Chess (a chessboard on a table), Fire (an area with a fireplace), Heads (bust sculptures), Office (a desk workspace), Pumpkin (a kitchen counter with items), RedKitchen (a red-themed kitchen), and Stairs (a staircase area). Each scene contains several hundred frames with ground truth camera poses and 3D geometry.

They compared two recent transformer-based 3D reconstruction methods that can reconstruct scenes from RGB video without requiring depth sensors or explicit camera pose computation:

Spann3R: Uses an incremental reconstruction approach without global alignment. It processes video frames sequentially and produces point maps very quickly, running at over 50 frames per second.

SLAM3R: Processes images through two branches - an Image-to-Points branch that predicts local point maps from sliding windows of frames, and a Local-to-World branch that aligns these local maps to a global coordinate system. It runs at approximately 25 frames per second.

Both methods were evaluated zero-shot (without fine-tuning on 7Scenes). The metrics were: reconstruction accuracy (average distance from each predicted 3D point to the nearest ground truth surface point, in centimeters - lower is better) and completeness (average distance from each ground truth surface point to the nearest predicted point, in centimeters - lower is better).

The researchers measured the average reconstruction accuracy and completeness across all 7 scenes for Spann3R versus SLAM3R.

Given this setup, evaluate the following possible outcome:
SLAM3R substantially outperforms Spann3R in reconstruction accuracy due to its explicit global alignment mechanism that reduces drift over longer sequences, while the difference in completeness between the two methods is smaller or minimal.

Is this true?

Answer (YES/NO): YES